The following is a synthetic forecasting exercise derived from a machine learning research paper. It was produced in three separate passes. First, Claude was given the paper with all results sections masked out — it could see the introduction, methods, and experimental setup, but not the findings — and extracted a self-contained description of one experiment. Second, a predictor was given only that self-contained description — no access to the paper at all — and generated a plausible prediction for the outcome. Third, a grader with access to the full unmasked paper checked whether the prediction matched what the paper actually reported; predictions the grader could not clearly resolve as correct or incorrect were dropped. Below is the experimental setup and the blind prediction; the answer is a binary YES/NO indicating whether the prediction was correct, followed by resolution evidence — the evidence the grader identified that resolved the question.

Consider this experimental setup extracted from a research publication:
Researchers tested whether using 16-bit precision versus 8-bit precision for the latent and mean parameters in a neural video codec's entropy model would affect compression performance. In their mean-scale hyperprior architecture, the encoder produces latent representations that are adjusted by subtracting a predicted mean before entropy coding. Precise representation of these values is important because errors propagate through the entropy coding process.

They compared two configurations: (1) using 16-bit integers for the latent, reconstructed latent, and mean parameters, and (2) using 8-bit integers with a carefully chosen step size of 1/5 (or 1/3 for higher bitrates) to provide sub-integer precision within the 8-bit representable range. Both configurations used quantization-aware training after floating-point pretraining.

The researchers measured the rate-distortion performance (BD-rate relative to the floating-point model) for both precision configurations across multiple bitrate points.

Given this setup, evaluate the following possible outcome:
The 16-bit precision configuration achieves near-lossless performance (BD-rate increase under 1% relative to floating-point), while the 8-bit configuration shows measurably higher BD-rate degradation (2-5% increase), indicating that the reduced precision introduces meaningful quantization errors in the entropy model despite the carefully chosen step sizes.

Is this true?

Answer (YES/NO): NO